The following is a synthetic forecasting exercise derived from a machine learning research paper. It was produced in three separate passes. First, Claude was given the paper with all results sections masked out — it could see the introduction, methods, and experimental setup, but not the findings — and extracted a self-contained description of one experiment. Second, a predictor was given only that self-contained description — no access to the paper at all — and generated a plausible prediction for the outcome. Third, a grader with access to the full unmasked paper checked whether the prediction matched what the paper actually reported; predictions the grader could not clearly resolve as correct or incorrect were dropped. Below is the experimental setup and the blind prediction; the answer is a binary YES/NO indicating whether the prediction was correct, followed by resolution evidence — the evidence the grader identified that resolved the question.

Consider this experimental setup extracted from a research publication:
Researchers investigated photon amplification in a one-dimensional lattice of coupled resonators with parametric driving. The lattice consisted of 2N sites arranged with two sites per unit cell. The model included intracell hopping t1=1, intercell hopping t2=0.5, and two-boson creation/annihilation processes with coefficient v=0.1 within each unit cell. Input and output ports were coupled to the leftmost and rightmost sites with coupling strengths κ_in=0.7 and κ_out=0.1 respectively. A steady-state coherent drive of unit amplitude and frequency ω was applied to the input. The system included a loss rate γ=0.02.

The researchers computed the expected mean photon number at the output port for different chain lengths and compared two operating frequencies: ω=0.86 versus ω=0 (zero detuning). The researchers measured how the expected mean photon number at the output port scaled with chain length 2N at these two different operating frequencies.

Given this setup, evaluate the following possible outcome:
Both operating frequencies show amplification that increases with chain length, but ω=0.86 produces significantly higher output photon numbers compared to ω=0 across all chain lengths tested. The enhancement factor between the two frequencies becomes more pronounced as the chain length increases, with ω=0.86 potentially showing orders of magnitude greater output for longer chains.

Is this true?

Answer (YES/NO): NO